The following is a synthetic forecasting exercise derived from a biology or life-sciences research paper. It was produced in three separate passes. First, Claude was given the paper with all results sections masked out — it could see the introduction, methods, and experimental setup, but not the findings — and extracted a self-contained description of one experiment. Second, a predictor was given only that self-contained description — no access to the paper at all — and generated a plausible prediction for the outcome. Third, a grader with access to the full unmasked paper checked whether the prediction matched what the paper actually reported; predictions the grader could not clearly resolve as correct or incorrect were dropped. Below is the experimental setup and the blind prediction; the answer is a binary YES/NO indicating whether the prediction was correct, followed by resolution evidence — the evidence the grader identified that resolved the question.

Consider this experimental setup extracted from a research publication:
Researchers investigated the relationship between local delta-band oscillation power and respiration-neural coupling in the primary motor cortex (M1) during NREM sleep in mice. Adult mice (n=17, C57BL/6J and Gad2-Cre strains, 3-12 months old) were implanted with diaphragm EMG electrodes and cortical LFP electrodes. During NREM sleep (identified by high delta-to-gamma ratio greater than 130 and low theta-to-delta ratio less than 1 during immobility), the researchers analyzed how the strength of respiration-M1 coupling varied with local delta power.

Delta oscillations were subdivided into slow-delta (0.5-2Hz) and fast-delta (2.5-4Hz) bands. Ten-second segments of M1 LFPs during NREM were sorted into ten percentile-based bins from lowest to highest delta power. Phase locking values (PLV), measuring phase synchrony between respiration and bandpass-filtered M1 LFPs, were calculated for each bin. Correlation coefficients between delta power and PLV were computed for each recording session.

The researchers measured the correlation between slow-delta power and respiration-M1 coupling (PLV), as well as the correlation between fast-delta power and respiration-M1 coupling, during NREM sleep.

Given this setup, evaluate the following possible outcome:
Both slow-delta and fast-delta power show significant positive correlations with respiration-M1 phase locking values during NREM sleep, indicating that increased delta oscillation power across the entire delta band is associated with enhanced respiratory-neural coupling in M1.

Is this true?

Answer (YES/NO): NO